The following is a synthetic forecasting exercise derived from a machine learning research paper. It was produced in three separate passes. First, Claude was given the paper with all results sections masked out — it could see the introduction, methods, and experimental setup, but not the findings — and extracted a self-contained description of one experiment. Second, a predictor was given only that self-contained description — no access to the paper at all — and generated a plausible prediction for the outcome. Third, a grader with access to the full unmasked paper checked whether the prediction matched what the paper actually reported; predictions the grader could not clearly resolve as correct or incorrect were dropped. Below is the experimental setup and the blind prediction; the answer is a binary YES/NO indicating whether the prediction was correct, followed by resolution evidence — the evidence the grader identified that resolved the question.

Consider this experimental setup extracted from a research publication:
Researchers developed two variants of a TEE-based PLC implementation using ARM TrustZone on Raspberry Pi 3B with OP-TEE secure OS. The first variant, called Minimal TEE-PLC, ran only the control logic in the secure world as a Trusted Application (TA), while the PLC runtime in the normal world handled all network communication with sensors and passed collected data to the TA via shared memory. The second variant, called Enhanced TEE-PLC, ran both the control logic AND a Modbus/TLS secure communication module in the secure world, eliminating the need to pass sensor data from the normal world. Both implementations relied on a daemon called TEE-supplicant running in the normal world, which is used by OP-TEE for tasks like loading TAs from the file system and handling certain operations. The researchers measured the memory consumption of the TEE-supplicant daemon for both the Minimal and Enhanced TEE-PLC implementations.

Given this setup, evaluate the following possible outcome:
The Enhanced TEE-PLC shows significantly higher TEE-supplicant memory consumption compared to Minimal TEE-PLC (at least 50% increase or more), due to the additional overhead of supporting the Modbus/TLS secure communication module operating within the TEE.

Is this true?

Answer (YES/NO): NO